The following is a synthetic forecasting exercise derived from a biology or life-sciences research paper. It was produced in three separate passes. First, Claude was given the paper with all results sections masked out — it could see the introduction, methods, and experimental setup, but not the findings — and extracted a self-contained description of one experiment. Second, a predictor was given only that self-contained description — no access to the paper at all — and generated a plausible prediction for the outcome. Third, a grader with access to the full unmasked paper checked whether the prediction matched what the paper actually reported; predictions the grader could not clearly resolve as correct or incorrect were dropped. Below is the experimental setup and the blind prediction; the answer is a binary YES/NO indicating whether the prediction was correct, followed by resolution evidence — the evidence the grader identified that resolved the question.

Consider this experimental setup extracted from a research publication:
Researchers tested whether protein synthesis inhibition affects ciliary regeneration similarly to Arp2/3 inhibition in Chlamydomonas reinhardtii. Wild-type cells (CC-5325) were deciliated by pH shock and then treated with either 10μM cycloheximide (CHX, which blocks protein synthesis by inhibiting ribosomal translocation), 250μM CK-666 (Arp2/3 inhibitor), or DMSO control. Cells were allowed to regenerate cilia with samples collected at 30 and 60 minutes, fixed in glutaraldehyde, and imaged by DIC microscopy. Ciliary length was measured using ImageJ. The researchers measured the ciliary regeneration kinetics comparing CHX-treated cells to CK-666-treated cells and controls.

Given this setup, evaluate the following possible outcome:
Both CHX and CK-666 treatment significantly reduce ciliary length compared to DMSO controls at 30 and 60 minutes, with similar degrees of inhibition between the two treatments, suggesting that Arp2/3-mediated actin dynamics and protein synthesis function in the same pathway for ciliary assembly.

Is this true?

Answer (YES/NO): NO